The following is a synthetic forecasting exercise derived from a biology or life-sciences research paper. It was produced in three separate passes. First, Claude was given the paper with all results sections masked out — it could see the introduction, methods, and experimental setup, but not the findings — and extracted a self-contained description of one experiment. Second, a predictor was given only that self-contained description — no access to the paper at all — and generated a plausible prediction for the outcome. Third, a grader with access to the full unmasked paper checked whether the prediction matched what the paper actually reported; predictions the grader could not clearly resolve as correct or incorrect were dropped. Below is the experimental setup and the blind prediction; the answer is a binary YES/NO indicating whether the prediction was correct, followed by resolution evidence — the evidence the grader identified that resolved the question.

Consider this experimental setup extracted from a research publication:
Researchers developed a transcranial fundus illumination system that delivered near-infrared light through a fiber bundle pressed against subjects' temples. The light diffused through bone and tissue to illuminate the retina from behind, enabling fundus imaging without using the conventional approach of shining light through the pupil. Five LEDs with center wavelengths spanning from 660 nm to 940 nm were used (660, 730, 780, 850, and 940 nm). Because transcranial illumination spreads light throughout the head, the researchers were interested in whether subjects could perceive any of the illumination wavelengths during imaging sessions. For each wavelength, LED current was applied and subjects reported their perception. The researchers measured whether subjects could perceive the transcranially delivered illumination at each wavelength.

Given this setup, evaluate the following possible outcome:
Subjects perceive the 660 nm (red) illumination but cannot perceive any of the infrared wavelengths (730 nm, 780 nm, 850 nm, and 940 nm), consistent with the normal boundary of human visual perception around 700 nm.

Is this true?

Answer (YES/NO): NO